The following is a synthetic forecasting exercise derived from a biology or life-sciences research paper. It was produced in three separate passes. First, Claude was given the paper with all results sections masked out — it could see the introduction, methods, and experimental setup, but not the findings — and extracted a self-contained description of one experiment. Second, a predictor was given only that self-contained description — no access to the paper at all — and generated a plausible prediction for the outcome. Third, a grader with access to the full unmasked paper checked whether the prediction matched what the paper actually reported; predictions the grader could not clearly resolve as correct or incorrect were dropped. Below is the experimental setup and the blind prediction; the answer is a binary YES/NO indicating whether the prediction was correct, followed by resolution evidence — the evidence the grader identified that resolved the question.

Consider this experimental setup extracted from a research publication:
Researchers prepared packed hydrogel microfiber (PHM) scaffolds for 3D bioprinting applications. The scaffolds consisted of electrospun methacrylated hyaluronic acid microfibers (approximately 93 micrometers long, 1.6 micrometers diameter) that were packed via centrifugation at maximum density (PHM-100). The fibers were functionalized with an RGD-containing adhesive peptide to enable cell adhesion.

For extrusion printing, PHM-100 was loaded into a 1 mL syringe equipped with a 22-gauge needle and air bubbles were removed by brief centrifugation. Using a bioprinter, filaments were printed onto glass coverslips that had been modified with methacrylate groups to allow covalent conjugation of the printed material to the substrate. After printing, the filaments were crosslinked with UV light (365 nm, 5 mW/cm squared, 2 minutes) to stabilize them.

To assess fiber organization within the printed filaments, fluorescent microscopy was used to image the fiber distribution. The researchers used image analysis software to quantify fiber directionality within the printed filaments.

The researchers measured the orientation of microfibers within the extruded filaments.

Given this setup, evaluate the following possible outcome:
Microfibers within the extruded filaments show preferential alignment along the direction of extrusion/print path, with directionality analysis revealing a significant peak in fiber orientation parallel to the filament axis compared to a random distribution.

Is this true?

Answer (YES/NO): YES